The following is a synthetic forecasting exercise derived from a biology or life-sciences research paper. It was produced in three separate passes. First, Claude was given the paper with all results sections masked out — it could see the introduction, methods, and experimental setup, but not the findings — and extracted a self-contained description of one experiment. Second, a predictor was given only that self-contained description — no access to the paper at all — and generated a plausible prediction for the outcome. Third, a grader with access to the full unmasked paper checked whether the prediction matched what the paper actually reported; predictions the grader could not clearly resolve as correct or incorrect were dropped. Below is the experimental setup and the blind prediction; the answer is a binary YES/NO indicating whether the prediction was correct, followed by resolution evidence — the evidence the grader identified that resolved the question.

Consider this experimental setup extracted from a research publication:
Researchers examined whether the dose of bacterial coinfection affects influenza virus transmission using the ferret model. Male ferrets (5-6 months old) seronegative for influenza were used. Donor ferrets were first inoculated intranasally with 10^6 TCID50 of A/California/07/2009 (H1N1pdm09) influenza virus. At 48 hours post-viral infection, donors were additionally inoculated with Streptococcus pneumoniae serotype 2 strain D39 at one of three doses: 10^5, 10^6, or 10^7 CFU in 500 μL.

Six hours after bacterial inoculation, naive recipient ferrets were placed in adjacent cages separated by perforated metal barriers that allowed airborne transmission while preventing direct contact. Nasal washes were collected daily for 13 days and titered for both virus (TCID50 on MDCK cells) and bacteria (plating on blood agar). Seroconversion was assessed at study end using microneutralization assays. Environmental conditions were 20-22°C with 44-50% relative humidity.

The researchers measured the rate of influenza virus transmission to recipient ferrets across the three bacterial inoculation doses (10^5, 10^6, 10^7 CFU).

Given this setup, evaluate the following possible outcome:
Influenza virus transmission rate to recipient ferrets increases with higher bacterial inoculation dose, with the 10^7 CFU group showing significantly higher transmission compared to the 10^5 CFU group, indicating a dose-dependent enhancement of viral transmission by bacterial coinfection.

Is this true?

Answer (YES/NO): NO